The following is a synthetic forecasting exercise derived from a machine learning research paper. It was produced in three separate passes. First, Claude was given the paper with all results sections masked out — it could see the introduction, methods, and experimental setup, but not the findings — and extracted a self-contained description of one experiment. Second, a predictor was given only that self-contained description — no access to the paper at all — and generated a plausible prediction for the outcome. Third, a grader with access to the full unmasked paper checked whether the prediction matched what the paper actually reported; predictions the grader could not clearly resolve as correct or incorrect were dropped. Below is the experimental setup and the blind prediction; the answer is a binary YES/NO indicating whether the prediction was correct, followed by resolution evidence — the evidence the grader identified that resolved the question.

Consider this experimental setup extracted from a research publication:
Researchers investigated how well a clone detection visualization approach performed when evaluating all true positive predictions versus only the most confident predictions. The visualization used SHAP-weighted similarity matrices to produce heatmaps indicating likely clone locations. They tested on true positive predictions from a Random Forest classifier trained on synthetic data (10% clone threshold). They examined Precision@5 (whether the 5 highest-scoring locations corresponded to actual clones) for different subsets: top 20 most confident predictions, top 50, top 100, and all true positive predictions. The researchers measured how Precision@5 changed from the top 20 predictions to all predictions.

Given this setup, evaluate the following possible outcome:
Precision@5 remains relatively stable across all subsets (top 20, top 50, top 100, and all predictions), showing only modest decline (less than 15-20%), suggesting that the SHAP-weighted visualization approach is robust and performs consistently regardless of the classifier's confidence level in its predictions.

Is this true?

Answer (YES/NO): NO